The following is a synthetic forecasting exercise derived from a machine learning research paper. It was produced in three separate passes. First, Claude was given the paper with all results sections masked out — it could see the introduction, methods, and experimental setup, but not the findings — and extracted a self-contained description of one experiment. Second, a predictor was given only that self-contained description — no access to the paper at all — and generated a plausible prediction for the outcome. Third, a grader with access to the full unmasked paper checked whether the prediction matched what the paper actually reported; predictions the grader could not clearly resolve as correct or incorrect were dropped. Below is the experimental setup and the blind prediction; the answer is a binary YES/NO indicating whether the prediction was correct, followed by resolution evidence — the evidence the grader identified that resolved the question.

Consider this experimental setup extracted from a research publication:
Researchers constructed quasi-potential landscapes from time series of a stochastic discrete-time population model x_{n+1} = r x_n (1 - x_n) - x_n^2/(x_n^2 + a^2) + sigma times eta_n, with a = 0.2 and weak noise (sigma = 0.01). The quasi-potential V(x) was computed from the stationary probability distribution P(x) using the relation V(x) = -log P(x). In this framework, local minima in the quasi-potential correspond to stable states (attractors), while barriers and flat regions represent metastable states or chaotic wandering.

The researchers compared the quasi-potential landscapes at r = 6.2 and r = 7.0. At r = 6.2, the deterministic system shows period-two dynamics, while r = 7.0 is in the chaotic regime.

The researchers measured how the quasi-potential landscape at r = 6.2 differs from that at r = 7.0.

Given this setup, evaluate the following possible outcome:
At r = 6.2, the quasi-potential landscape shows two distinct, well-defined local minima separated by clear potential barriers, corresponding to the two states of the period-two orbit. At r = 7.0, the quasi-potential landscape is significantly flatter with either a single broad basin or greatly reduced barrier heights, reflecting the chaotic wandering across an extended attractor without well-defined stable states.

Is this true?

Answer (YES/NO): YES